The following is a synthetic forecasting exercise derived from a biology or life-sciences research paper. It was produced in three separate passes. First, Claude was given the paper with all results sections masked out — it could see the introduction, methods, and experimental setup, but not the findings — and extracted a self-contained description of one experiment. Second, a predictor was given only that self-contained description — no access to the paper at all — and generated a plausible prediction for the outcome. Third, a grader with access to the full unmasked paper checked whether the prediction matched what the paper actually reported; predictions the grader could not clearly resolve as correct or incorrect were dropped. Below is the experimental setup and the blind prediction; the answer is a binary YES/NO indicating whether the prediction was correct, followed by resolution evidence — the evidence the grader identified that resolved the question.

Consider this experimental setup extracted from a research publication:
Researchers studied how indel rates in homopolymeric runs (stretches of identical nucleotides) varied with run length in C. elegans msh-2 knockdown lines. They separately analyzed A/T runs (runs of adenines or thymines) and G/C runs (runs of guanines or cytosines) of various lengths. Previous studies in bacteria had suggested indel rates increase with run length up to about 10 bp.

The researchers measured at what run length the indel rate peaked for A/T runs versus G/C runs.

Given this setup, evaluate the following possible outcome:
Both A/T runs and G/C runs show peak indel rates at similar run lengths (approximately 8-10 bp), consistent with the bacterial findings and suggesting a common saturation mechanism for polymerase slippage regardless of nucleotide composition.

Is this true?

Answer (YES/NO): NO